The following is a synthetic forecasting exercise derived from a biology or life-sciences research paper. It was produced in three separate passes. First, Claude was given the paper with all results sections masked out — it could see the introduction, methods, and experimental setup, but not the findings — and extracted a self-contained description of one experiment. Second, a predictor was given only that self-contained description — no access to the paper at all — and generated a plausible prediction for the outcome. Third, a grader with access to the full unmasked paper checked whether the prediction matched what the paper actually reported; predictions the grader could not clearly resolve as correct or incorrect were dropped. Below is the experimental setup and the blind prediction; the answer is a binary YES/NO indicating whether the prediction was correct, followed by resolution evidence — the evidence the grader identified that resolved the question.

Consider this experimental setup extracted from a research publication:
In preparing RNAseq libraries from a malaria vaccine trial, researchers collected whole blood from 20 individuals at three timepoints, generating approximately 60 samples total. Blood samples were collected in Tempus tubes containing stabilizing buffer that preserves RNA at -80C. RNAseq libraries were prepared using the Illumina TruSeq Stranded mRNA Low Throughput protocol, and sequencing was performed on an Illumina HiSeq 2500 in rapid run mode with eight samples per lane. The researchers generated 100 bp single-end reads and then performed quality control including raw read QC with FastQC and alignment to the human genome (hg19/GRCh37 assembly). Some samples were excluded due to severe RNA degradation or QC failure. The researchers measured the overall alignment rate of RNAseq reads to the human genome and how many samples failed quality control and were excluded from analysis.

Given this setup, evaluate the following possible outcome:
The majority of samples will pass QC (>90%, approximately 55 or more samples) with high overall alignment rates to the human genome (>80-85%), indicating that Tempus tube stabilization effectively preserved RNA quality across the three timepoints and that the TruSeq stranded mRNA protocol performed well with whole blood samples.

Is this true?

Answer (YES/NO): YES